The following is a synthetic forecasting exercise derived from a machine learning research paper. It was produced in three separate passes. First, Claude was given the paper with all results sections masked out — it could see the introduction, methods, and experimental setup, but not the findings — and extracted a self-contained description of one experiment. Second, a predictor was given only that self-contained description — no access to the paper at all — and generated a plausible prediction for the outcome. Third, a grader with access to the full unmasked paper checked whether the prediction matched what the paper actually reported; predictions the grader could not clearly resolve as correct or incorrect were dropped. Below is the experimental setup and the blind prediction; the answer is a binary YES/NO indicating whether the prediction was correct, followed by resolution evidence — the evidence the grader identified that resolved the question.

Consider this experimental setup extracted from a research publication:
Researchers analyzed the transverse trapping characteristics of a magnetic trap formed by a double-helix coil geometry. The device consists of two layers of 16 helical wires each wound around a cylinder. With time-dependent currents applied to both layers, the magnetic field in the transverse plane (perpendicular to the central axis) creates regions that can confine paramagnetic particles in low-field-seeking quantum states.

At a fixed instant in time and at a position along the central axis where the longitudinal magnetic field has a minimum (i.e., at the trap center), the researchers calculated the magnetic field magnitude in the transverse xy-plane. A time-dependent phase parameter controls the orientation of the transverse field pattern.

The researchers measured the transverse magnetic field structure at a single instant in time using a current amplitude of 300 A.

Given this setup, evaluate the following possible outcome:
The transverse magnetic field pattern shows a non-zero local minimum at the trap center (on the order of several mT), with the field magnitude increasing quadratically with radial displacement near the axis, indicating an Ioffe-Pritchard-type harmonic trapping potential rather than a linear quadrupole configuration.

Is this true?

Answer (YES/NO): NO